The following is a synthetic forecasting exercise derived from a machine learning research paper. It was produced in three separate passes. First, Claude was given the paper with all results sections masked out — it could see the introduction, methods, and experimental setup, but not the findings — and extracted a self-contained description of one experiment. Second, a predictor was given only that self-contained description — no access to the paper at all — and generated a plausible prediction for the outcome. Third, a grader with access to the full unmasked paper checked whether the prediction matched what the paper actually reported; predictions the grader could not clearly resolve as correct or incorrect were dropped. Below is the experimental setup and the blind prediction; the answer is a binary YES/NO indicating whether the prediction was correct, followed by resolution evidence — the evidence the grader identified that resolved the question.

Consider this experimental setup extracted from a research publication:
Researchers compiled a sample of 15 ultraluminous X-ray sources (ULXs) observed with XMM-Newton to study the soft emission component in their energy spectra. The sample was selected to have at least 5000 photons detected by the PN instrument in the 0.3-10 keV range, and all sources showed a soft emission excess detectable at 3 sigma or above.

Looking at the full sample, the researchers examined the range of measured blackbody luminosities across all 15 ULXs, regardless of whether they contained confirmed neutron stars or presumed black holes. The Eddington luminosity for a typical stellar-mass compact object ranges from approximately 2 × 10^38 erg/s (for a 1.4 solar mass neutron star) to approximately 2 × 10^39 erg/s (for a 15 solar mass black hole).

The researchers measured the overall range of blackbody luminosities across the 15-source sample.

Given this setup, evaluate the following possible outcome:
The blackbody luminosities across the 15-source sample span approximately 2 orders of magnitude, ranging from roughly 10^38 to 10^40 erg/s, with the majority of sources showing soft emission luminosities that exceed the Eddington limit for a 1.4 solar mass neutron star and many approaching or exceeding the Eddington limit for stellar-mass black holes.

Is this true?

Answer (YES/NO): NO